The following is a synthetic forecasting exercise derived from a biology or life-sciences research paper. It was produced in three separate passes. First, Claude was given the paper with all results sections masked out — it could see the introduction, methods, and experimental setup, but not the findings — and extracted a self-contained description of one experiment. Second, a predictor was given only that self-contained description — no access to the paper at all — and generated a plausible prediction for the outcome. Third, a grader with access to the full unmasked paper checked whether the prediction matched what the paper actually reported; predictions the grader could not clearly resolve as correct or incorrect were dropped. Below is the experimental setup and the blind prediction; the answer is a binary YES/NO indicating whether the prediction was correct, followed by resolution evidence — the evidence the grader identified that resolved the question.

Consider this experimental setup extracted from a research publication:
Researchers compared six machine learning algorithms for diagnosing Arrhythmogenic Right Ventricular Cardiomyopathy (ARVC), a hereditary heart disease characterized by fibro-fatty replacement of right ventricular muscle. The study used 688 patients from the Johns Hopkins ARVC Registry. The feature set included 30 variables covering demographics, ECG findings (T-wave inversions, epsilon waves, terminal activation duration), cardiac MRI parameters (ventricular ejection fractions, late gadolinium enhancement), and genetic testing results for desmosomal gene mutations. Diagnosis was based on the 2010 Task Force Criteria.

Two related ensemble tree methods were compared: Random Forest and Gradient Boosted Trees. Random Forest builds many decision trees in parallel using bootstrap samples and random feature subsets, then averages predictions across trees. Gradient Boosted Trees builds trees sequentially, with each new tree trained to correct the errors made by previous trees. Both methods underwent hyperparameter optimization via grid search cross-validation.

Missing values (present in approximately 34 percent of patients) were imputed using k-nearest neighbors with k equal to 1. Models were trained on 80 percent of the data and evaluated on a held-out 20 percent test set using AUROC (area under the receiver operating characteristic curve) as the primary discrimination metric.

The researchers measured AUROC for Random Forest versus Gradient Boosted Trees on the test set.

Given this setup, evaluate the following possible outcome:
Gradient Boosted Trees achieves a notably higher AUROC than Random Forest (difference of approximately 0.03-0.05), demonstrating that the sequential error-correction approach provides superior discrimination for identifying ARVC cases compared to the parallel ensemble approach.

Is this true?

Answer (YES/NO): NO